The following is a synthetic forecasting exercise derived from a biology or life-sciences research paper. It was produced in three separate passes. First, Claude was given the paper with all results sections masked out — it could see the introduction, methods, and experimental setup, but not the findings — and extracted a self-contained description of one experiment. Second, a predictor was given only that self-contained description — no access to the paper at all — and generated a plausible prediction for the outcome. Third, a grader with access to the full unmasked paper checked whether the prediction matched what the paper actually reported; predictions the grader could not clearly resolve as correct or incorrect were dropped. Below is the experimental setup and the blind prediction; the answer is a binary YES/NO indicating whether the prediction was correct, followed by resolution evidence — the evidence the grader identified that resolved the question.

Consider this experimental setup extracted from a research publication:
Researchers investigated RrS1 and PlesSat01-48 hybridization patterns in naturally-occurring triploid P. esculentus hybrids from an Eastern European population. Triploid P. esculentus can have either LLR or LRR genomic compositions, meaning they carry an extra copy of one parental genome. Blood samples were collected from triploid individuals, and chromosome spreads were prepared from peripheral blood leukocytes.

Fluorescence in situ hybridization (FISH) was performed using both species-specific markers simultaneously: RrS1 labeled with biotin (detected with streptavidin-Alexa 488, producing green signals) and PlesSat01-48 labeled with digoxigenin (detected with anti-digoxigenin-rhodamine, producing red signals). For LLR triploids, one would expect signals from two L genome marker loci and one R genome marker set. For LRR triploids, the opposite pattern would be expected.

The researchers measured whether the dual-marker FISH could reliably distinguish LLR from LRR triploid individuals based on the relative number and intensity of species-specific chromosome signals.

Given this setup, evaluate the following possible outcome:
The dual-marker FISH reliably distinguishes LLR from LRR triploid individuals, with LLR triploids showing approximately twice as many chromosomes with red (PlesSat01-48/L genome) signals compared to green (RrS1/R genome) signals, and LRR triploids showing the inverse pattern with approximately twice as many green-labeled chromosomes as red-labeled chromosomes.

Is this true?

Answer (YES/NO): NO